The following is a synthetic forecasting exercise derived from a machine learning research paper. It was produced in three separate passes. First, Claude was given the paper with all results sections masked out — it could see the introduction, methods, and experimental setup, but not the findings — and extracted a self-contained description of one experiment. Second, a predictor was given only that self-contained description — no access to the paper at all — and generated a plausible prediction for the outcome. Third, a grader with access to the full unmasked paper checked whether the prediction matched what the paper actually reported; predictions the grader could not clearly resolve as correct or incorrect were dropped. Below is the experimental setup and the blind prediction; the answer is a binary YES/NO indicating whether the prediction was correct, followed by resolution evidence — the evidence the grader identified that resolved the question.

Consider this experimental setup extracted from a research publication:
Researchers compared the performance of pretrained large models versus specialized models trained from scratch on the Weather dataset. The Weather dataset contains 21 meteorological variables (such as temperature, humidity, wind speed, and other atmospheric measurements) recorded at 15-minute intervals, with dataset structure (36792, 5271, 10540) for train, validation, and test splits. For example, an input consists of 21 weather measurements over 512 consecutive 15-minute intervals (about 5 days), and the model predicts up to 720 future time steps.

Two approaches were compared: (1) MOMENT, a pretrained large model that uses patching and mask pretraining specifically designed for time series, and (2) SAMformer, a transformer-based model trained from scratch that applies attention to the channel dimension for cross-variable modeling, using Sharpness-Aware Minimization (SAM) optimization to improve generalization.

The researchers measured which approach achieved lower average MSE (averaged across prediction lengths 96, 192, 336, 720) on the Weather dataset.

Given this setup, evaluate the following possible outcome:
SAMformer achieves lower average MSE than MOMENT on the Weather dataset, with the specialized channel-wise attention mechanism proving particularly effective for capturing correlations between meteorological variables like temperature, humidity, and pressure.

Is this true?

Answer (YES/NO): NO